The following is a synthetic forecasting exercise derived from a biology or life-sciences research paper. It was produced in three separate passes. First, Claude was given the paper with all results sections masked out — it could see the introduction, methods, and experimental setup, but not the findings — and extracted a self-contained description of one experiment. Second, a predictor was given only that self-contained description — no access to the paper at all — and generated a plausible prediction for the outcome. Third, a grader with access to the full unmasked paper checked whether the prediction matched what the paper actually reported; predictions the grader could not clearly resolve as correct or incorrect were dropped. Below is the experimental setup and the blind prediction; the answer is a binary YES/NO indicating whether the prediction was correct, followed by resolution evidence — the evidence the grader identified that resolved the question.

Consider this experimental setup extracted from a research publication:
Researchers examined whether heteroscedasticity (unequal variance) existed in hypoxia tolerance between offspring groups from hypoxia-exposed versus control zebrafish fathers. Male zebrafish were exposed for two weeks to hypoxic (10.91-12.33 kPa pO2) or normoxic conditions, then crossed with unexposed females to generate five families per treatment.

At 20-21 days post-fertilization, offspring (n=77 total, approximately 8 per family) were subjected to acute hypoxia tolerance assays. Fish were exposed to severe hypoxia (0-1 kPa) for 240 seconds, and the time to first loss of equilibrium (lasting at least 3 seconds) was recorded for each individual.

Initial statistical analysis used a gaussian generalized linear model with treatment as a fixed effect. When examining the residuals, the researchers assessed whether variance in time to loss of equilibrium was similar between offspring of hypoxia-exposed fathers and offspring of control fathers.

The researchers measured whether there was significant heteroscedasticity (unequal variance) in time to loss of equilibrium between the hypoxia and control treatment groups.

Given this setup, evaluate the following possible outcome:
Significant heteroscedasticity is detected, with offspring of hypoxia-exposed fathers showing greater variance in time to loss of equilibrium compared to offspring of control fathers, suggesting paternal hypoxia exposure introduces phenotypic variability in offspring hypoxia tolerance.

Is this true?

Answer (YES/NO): YES